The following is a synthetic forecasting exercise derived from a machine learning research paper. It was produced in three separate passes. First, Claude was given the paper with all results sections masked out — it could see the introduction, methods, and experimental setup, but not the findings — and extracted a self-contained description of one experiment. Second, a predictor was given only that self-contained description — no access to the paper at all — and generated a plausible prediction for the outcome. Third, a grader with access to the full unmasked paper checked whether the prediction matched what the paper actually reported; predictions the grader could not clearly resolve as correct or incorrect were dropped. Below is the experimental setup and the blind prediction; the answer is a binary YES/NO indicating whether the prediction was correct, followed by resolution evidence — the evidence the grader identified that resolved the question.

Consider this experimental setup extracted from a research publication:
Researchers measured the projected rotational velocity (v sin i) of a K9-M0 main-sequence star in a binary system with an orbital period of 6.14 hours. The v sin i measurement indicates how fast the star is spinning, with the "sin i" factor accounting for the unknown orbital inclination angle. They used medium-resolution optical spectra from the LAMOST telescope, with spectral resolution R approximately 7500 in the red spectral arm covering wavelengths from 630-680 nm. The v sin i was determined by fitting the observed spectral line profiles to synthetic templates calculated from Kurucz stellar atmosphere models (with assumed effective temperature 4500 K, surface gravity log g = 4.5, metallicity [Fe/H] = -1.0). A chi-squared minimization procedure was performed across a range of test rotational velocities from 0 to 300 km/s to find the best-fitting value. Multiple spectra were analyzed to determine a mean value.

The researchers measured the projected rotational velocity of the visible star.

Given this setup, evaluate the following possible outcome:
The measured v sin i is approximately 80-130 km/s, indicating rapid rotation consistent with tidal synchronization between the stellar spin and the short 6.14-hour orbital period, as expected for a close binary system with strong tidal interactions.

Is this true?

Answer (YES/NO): YES